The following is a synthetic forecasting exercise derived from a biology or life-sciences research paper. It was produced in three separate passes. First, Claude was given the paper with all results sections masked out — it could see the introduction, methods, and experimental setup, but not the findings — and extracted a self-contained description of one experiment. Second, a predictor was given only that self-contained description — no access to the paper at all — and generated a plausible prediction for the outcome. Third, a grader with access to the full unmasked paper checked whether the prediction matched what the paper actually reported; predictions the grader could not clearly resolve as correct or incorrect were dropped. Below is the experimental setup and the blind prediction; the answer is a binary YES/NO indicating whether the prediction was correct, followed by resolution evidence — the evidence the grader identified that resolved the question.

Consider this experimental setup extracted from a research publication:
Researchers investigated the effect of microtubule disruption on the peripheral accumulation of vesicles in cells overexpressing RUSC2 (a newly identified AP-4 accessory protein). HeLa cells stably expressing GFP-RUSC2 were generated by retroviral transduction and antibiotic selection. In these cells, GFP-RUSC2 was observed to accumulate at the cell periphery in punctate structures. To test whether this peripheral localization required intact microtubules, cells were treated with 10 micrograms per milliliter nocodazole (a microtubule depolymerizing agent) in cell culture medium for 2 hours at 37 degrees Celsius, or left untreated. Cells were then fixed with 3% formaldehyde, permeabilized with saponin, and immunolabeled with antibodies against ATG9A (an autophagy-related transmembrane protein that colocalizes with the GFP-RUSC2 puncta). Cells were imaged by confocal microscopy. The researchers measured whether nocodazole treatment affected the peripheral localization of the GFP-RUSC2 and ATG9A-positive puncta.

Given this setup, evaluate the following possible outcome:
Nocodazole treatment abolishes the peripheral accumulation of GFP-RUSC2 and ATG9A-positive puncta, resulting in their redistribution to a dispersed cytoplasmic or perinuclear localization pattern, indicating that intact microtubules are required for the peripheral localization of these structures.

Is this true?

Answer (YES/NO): YES